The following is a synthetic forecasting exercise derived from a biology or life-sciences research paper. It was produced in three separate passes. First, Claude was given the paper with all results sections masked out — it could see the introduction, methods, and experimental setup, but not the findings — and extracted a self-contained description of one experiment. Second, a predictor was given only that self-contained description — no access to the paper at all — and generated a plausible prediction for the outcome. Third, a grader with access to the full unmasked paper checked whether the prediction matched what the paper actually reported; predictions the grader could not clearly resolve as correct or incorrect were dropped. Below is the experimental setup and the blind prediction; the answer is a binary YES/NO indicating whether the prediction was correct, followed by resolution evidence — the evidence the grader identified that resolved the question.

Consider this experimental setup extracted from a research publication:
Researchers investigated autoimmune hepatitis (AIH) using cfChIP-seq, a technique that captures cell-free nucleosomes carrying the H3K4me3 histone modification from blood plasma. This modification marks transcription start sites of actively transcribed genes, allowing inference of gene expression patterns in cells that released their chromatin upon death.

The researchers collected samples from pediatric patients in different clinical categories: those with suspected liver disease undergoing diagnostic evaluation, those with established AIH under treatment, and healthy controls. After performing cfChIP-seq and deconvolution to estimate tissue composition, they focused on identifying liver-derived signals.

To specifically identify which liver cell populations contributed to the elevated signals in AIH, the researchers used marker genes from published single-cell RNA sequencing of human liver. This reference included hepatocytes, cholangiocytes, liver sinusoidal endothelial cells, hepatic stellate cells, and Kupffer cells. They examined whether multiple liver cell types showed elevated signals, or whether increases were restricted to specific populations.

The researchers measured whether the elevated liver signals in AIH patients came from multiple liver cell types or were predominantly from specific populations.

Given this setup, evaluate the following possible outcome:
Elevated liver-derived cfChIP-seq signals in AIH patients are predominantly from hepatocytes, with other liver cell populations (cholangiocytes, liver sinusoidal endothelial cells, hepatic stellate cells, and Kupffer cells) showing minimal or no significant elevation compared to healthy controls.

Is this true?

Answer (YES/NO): YES